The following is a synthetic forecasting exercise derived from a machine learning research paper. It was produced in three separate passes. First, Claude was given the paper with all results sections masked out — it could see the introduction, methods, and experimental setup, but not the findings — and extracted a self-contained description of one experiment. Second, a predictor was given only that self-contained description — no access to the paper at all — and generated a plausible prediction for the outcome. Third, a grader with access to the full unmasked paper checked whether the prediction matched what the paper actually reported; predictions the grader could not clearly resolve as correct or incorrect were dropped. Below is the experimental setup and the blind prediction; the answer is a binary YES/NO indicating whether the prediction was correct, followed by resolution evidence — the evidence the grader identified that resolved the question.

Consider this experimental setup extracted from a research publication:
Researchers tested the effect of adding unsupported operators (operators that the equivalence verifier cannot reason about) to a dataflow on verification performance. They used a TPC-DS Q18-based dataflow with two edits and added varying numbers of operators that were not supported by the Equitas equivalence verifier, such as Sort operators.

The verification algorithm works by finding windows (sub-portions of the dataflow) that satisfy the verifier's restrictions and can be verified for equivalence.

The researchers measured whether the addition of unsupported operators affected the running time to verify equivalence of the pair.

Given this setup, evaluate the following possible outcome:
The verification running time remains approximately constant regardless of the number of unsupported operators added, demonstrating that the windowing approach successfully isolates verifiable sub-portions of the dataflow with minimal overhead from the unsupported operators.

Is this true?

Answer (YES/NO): YES